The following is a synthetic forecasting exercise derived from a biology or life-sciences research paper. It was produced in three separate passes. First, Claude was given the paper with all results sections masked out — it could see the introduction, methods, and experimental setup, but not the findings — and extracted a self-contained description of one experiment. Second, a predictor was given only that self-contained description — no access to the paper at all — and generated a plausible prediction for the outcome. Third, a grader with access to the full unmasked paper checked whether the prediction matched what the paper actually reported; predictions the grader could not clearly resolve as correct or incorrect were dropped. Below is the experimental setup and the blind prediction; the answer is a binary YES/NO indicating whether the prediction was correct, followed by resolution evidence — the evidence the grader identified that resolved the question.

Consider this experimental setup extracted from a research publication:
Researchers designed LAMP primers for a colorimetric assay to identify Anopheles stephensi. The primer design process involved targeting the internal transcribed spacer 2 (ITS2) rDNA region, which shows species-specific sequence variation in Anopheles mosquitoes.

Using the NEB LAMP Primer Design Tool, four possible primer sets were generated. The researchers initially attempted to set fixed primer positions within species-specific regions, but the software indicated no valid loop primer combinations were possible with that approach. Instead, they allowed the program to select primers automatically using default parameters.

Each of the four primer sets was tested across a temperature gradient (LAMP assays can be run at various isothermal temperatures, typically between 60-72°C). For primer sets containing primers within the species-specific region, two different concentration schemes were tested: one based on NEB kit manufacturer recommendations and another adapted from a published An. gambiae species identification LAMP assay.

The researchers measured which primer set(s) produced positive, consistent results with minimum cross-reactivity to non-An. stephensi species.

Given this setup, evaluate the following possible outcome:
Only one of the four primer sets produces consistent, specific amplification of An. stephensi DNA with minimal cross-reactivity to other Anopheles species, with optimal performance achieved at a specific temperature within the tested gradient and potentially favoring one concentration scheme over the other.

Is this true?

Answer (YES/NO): NO